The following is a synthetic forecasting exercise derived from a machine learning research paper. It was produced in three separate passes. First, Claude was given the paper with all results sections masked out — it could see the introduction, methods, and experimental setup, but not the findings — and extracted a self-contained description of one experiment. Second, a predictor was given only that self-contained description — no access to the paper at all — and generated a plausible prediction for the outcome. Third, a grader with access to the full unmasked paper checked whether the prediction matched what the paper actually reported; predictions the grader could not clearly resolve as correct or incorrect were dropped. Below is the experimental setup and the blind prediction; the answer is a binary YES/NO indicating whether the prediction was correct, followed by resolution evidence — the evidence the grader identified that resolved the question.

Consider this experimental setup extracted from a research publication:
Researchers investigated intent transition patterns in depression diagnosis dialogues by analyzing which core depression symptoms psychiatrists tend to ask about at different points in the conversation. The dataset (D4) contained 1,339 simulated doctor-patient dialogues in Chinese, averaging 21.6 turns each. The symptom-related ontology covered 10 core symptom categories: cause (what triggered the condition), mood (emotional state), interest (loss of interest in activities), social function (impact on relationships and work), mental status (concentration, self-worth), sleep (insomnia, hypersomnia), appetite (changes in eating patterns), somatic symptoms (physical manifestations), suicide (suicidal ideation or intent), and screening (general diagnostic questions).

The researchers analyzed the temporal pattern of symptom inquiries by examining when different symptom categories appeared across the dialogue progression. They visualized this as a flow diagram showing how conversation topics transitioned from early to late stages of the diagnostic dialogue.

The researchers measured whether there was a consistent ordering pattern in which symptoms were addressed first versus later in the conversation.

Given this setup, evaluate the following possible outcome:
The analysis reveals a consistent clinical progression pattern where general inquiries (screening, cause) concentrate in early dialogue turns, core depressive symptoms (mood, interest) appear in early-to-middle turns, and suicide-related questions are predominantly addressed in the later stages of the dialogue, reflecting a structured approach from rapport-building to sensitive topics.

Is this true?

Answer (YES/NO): NO